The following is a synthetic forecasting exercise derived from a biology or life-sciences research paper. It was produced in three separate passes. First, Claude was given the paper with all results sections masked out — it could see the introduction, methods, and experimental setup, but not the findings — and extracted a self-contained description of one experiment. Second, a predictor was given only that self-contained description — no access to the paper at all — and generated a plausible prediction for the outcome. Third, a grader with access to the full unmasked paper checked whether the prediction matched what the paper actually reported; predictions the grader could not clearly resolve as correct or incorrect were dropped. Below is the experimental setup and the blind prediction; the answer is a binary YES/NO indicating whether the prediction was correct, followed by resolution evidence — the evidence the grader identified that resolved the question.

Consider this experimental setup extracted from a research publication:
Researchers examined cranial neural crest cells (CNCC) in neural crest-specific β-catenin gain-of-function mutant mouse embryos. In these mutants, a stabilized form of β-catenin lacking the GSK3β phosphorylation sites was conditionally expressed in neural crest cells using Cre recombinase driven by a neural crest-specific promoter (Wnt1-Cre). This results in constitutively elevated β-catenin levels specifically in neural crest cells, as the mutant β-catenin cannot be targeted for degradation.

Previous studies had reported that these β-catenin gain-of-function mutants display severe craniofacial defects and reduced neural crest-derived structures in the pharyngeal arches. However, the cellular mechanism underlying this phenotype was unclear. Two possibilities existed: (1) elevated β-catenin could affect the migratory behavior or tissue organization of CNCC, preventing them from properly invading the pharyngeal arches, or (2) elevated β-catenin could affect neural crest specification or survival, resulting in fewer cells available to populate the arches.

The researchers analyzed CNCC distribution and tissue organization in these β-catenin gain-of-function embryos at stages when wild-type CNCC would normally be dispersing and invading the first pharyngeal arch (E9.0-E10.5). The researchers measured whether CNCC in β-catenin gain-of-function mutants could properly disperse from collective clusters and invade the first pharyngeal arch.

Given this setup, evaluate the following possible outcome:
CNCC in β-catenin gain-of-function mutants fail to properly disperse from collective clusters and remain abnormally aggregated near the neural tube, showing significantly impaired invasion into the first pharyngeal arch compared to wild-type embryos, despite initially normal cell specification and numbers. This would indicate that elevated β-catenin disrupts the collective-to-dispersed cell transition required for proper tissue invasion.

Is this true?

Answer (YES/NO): YES